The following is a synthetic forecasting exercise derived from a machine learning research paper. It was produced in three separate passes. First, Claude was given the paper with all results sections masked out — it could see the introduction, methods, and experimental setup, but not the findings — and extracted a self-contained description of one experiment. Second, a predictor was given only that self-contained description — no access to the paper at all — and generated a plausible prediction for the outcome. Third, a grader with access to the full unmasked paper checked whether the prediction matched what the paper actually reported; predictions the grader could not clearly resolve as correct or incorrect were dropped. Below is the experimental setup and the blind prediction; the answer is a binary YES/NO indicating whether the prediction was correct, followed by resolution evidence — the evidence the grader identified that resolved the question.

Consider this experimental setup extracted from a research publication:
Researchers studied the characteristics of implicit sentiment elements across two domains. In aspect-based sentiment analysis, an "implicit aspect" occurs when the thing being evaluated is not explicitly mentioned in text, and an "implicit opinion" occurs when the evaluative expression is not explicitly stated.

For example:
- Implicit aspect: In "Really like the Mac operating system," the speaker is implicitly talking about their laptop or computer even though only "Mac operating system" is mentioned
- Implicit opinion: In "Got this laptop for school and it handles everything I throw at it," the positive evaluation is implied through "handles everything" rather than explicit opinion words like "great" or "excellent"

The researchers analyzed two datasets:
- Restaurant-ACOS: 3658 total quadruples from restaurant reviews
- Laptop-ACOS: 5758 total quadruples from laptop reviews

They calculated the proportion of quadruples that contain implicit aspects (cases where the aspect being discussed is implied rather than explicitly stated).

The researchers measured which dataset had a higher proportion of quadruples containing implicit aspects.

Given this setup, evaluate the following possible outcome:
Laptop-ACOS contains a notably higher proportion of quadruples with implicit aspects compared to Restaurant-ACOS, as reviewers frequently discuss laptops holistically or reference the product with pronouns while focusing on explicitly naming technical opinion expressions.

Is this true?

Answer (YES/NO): NO